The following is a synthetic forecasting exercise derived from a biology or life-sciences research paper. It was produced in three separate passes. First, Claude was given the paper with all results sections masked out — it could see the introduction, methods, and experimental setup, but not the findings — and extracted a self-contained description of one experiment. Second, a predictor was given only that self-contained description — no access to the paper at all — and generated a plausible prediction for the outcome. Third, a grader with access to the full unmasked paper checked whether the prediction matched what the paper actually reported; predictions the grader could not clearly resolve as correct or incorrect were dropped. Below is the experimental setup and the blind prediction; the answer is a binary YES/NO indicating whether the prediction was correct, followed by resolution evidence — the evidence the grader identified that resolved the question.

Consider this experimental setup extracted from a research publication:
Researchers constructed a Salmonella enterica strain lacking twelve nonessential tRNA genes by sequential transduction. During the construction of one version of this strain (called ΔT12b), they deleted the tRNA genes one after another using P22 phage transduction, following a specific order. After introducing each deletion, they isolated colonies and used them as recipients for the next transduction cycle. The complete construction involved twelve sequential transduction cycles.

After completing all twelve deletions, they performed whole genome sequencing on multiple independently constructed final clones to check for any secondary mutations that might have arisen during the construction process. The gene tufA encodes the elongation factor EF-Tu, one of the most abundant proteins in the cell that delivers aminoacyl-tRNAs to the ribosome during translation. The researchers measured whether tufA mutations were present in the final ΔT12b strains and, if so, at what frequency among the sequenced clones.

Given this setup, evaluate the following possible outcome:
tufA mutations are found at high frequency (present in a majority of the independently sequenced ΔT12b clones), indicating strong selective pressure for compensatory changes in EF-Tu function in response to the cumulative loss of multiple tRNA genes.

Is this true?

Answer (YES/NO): YES